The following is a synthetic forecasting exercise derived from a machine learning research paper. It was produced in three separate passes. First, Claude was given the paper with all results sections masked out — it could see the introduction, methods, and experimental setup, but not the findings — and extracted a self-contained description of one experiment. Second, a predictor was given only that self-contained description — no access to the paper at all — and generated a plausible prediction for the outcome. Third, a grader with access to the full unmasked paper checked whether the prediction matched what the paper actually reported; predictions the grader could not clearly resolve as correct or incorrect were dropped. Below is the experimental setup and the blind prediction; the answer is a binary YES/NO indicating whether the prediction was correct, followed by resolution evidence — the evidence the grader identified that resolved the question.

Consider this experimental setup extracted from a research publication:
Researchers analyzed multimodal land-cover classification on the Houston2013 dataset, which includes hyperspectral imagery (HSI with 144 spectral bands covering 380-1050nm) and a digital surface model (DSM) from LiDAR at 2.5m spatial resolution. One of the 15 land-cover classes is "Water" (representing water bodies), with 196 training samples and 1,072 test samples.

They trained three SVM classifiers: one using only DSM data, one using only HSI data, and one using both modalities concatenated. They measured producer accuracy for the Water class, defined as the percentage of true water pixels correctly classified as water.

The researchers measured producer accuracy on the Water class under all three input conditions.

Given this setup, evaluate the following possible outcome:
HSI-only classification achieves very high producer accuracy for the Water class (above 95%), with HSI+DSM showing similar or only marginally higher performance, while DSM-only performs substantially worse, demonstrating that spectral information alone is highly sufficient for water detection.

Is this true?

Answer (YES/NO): NO